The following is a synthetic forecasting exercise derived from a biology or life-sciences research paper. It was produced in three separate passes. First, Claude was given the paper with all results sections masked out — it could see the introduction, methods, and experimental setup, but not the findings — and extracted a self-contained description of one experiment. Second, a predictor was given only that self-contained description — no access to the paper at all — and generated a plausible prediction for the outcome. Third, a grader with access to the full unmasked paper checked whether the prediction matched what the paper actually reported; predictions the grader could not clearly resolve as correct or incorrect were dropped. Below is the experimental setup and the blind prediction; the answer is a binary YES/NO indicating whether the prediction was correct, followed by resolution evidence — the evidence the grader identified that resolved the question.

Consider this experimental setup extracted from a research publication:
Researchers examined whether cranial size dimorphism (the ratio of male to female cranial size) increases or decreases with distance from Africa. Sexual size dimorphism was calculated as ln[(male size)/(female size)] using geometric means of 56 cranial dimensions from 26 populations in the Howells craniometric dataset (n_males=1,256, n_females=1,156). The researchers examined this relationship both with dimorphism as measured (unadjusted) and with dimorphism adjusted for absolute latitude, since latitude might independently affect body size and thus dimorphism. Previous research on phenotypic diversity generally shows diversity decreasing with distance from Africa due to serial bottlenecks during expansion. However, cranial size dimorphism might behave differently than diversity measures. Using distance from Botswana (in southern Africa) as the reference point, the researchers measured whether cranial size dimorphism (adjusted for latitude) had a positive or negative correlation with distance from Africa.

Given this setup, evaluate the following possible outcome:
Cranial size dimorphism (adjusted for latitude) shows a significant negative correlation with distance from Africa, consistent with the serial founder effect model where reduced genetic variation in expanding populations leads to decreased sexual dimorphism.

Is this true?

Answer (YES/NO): NO